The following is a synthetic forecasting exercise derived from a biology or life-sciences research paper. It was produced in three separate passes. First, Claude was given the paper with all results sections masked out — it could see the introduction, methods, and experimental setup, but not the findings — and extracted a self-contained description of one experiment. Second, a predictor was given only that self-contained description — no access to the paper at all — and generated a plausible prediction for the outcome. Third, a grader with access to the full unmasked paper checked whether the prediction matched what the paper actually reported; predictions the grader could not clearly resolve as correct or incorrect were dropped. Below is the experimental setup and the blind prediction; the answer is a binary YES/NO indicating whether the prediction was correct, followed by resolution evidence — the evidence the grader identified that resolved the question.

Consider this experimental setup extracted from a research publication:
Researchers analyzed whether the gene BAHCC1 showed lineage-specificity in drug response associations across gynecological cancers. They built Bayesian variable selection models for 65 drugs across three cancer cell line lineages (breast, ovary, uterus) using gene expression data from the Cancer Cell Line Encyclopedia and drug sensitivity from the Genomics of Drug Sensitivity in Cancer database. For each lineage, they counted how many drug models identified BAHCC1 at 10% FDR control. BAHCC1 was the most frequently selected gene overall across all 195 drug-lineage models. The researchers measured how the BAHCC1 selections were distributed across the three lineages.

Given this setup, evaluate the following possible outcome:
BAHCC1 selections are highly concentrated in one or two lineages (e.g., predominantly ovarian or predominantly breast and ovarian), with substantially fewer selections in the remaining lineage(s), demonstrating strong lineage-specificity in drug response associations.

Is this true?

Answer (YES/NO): YES